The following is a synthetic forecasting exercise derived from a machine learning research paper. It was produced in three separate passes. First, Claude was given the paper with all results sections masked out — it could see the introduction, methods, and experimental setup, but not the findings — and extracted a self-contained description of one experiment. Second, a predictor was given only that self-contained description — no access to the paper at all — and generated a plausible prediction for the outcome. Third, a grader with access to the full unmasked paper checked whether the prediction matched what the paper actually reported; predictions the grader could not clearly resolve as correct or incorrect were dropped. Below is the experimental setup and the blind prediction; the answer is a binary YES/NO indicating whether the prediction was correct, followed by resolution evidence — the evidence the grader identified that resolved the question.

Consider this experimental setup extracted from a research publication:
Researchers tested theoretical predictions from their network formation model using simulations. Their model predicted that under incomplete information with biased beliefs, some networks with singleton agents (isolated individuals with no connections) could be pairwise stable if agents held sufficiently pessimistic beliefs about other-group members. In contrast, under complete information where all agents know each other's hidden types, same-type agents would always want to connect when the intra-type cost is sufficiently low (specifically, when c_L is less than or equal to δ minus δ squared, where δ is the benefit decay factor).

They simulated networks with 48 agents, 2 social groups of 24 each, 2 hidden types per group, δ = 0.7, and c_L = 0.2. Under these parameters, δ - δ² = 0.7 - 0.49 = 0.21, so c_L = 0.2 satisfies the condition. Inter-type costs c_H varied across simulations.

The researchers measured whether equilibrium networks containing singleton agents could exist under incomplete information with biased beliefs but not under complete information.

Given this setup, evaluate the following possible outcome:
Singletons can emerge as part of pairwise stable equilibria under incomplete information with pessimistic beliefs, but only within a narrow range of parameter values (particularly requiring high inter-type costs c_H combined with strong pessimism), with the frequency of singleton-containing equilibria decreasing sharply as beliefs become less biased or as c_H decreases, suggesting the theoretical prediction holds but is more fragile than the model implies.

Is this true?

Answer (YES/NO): NO